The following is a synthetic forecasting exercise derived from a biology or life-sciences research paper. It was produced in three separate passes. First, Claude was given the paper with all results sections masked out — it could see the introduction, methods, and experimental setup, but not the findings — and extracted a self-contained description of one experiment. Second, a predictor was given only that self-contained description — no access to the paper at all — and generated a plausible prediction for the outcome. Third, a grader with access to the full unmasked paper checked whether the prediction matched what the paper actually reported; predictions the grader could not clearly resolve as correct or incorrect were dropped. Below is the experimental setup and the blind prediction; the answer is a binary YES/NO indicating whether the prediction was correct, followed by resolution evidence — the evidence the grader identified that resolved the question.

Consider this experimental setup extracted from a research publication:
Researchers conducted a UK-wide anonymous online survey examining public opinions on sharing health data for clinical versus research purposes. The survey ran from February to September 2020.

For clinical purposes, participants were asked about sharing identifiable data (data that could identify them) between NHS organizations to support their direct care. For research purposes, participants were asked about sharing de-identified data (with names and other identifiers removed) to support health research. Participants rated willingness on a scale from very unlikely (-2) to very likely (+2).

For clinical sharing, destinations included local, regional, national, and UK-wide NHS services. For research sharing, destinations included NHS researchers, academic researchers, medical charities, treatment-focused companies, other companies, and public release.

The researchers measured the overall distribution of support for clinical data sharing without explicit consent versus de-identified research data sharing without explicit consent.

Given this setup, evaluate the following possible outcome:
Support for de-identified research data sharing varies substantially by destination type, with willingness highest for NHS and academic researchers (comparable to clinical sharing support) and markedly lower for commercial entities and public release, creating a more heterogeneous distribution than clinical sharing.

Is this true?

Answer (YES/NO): YES